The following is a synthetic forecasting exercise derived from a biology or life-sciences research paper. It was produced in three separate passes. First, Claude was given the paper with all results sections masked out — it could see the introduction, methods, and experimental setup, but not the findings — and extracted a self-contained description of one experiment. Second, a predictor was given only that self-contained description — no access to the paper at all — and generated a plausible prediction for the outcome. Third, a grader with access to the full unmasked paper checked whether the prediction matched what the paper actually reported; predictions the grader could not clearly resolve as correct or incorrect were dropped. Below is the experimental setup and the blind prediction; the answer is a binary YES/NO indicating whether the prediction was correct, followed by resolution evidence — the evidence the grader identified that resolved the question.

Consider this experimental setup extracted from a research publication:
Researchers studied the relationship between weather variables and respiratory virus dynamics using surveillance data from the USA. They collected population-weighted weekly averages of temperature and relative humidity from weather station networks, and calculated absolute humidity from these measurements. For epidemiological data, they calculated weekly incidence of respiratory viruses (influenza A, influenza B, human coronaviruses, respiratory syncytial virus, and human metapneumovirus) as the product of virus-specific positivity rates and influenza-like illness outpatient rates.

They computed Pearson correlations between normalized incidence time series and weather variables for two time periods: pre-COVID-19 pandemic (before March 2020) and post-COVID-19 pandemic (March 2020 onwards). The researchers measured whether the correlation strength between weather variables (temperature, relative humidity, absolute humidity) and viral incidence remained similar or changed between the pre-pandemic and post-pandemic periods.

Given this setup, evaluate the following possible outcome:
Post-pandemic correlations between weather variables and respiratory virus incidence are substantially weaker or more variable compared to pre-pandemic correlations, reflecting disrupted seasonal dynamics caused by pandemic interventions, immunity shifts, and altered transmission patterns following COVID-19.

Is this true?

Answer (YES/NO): YES